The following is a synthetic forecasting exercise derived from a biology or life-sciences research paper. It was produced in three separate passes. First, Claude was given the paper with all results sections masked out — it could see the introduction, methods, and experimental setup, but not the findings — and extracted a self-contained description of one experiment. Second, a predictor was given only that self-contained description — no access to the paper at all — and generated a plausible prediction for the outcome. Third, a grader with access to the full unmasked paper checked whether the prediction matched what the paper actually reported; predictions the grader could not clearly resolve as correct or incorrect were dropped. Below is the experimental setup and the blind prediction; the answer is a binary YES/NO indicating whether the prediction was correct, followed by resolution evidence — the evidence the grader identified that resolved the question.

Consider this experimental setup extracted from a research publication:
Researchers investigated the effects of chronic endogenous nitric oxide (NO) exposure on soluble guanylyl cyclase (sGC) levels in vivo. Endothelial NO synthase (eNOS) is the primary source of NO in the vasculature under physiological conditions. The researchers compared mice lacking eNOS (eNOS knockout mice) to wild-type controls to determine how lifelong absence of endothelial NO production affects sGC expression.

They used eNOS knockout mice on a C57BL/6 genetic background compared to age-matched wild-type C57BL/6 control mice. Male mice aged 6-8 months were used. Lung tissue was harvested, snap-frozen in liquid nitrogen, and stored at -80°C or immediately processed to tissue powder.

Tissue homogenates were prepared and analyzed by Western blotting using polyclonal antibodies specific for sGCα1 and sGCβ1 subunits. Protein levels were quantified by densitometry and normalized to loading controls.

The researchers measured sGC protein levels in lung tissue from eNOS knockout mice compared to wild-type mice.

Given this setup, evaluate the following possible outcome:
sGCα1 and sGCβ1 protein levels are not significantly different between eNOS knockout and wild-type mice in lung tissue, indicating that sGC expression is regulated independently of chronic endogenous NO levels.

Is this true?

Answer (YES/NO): NO